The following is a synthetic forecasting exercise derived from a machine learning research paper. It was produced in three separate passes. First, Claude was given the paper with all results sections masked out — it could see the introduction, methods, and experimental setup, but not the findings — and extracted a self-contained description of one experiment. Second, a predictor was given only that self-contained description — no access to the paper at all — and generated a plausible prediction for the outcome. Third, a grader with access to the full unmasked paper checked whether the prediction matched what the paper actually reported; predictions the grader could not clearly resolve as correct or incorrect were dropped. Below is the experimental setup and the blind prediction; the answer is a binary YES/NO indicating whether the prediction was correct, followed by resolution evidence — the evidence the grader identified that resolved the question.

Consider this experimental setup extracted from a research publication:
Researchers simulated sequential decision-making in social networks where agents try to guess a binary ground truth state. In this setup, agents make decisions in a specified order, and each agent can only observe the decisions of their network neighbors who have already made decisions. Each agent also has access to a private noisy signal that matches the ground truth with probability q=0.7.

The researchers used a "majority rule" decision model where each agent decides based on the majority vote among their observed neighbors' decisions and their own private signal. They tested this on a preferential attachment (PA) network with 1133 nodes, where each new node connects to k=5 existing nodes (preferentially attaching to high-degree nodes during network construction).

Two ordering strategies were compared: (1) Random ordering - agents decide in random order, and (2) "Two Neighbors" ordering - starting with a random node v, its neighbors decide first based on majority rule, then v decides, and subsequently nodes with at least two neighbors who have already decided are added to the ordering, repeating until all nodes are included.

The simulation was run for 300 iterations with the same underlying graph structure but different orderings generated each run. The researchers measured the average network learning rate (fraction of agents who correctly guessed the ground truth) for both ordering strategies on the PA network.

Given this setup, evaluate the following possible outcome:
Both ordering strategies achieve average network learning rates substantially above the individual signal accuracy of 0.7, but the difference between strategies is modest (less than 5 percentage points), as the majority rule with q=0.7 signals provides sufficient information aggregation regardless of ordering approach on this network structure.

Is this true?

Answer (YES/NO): YES